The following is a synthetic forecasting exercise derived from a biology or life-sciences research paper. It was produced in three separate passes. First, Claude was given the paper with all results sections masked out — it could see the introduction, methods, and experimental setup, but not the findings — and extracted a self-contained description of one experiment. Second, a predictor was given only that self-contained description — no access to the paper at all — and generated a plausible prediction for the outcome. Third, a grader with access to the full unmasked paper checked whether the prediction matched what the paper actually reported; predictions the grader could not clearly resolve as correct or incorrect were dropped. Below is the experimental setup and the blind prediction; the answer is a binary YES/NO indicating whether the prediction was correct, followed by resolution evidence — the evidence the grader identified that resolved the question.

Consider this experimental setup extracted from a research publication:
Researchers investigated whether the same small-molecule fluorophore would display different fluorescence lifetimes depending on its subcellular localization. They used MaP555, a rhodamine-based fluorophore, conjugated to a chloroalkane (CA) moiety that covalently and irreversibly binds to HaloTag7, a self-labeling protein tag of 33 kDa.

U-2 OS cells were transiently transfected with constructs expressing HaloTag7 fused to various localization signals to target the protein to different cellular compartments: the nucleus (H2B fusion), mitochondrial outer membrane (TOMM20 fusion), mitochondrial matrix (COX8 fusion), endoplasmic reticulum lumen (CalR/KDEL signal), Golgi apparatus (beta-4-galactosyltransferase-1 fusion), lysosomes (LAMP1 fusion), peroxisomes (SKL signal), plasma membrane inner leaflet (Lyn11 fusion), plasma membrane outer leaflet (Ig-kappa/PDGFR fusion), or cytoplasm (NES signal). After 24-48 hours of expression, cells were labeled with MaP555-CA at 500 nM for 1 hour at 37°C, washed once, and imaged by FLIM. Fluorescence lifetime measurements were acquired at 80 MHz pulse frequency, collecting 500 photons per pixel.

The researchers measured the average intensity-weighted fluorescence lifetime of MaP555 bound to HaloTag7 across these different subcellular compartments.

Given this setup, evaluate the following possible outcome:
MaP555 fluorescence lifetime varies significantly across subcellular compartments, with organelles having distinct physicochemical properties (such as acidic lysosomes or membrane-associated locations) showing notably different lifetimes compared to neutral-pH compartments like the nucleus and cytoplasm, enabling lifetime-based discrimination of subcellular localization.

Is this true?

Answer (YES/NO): NO